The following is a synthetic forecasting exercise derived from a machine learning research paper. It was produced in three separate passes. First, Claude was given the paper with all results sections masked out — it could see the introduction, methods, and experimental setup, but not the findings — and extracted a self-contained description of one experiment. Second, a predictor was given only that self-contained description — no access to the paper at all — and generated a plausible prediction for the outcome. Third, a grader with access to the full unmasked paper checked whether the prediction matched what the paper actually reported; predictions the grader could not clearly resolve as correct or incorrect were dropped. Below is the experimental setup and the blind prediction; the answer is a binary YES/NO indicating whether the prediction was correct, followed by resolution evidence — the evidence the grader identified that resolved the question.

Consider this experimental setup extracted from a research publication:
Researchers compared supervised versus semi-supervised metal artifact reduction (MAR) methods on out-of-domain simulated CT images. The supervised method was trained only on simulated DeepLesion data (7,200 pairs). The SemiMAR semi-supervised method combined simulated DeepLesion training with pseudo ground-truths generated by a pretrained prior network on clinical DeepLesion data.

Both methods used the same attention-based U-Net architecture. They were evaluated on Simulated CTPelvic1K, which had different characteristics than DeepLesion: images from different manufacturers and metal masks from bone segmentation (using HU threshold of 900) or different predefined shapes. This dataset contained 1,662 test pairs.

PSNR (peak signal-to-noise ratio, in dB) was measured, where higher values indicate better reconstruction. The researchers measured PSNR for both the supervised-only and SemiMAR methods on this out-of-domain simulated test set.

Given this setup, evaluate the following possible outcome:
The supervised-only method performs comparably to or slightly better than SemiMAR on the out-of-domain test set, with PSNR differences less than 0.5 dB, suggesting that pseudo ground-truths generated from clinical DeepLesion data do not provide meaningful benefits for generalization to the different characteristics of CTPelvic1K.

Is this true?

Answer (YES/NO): NO